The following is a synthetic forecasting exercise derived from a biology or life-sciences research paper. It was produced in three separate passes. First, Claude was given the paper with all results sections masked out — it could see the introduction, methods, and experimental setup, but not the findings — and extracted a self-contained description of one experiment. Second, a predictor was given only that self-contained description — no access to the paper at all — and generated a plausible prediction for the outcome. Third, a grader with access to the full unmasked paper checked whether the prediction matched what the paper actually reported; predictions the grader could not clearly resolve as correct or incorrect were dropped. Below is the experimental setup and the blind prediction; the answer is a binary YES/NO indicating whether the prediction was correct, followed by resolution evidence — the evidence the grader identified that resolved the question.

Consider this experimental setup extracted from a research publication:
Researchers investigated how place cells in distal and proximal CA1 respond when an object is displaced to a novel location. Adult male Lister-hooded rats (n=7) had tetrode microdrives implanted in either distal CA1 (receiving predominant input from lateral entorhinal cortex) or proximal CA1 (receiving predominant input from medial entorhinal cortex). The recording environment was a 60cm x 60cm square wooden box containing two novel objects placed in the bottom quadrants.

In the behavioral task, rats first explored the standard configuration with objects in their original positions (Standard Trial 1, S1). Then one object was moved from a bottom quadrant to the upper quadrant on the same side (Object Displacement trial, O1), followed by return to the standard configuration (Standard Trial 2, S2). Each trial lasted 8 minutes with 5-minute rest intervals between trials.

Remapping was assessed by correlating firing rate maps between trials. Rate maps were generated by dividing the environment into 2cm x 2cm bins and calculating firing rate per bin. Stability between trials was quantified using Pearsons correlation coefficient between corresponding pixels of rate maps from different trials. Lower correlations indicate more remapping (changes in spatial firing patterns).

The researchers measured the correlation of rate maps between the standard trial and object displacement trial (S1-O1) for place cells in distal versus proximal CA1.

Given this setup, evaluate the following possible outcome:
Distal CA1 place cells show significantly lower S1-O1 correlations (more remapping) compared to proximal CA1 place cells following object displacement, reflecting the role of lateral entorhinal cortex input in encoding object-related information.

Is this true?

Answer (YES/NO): NO